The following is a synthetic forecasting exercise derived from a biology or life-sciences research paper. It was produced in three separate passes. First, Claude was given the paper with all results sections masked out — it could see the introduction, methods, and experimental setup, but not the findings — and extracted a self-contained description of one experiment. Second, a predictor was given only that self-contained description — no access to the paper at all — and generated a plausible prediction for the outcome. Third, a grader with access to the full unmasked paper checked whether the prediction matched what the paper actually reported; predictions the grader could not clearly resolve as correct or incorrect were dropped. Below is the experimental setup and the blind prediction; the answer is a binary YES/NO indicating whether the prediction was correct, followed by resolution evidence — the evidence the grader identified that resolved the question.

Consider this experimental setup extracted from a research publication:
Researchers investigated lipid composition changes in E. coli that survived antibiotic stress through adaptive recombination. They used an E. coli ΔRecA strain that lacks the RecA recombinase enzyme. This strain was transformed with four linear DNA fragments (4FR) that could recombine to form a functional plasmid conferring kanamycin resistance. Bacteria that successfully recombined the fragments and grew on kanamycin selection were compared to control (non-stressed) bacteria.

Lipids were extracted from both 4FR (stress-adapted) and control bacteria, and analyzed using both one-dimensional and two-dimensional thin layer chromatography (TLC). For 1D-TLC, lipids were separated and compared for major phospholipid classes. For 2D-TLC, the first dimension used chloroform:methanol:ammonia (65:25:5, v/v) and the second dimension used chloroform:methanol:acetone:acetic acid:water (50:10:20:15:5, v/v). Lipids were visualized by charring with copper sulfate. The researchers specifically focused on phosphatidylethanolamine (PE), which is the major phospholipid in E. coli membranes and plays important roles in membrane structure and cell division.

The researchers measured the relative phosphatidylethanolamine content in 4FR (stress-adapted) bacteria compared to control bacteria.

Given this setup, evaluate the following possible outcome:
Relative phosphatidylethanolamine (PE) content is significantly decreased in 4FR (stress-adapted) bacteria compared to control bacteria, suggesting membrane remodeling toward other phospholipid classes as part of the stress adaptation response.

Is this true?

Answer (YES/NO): NO